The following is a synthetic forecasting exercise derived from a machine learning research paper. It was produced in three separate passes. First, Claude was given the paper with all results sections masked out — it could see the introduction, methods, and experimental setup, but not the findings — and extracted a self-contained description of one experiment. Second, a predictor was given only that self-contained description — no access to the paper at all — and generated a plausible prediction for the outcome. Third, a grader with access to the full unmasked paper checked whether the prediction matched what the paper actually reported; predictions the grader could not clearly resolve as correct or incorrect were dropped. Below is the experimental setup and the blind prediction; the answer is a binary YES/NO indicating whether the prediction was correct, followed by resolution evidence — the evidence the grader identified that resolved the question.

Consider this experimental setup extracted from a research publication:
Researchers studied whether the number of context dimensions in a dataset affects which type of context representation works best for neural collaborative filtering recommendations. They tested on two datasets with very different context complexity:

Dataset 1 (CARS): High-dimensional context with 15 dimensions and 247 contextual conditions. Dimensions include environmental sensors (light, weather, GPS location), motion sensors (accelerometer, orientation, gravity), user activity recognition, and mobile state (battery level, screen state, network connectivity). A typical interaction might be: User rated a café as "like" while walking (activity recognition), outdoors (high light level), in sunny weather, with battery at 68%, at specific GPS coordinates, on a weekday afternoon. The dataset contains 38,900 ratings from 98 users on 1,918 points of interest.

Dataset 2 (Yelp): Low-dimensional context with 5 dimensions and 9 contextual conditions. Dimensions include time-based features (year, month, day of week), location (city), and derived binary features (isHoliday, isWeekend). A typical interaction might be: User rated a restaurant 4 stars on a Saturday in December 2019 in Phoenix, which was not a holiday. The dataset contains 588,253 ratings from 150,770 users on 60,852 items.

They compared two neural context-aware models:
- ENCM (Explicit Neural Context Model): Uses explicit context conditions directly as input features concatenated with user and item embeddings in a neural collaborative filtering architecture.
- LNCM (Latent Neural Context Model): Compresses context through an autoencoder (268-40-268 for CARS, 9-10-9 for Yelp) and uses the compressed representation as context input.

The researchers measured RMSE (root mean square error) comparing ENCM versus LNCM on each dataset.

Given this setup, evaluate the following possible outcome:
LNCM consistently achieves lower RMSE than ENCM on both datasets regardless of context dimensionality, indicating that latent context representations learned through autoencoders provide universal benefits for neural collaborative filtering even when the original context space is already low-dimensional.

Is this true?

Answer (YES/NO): YES